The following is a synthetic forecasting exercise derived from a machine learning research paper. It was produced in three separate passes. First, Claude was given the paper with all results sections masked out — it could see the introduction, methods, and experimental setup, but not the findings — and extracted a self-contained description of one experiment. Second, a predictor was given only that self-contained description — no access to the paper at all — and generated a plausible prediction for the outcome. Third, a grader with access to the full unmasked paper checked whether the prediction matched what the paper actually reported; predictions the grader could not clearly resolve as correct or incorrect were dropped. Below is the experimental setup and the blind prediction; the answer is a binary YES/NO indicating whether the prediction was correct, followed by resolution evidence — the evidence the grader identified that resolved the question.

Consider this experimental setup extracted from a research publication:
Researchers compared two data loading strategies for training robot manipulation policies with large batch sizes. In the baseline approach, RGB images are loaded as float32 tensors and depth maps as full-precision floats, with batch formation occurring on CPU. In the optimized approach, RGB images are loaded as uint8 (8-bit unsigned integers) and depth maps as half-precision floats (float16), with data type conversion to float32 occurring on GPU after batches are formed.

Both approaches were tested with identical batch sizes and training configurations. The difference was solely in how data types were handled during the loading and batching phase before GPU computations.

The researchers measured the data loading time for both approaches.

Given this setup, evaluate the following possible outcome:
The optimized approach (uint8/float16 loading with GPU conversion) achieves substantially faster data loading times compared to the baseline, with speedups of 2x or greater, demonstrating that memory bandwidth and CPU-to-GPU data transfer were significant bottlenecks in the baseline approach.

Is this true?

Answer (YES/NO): YES